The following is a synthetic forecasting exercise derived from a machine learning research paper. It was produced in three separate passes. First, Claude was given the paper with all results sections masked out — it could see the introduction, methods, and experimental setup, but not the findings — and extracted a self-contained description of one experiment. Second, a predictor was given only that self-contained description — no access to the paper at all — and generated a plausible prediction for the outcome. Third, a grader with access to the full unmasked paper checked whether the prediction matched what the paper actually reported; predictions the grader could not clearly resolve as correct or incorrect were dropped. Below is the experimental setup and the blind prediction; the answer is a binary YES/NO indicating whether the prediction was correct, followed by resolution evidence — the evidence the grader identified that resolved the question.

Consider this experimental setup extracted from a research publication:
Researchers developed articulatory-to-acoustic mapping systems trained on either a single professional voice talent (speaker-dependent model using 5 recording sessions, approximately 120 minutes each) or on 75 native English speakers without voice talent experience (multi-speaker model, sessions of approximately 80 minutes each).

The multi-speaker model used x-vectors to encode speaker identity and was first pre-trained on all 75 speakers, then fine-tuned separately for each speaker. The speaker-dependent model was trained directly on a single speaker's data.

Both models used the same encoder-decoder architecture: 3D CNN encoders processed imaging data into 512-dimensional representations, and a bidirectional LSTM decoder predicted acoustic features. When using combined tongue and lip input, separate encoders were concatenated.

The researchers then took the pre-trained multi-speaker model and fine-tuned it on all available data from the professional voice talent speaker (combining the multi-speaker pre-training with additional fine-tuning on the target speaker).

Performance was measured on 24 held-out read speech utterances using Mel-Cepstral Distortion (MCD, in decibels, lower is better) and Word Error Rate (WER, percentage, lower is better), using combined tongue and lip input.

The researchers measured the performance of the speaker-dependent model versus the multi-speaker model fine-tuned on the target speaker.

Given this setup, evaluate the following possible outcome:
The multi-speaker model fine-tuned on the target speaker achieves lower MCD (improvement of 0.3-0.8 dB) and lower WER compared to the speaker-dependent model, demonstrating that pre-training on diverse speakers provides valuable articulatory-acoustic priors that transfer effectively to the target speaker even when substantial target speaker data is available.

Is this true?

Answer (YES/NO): NO